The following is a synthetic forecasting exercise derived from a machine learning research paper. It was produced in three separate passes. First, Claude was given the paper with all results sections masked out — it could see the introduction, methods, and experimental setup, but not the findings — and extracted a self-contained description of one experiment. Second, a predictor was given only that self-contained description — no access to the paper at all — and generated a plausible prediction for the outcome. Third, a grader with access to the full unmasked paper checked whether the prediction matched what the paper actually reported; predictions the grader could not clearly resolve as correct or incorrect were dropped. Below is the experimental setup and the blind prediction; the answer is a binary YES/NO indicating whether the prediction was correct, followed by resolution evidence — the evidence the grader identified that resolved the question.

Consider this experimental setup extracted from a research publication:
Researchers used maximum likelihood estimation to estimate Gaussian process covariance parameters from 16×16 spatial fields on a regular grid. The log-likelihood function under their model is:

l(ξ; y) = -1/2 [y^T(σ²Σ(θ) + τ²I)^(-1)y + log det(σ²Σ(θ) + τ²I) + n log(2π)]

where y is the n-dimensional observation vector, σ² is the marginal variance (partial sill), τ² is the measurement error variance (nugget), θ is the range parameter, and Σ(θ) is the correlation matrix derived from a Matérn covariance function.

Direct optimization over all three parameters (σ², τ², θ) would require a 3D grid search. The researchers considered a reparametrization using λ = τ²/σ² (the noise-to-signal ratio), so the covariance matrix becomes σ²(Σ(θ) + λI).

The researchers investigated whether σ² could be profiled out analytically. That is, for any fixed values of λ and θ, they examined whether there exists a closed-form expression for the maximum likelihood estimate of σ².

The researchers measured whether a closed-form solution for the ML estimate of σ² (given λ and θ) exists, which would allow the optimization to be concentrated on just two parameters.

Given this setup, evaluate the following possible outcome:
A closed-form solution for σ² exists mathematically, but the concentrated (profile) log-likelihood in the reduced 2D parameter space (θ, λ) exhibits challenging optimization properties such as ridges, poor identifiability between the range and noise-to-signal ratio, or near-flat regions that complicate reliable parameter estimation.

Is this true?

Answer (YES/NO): NO